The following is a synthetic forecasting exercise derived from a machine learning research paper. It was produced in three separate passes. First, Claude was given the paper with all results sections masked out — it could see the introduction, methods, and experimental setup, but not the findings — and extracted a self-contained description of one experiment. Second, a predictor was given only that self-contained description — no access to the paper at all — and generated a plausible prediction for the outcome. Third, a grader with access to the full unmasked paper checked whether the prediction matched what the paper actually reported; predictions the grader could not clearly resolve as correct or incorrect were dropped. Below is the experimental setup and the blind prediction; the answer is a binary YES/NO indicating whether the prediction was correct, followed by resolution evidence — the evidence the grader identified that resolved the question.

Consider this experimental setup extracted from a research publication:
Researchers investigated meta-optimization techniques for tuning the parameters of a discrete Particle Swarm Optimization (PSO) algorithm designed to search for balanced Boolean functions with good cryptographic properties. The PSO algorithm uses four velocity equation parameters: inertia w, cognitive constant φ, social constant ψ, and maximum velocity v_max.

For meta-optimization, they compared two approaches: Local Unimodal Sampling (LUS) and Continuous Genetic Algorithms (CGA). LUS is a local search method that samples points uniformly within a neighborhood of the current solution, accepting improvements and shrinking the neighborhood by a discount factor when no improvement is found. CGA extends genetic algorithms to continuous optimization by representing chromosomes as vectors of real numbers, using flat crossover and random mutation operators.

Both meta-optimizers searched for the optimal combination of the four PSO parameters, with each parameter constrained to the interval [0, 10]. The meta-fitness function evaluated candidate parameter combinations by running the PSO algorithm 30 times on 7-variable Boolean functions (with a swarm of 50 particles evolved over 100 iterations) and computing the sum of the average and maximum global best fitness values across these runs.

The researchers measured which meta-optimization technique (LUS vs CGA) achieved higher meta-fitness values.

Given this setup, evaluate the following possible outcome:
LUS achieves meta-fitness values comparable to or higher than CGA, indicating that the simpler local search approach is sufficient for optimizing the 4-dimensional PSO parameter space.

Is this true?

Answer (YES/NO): NO